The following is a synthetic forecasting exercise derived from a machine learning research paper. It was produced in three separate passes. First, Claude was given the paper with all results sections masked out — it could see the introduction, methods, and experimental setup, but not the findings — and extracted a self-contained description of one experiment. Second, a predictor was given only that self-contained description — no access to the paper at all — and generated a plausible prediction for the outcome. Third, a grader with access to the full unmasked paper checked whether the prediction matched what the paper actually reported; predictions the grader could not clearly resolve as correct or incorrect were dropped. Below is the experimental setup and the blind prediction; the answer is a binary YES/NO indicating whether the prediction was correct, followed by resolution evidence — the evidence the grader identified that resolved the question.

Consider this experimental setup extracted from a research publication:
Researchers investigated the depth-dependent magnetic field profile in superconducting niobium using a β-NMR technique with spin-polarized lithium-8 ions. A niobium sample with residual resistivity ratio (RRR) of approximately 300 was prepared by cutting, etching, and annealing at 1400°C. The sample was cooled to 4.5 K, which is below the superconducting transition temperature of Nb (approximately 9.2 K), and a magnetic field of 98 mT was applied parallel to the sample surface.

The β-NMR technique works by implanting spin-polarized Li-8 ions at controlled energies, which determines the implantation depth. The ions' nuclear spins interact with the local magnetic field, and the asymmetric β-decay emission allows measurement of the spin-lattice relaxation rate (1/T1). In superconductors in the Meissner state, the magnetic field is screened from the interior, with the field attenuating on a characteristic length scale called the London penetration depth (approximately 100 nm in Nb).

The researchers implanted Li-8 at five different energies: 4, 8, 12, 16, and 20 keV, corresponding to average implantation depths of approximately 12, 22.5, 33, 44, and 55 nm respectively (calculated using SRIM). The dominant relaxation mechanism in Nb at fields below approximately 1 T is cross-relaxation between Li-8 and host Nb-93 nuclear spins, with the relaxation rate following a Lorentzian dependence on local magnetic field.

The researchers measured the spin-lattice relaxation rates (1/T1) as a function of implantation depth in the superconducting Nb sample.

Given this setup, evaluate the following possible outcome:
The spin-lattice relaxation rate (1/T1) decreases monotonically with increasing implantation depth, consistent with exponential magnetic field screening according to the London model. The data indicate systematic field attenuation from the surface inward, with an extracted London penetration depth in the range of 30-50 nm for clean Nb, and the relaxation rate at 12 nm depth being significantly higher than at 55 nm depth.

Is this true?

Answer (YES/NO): NO